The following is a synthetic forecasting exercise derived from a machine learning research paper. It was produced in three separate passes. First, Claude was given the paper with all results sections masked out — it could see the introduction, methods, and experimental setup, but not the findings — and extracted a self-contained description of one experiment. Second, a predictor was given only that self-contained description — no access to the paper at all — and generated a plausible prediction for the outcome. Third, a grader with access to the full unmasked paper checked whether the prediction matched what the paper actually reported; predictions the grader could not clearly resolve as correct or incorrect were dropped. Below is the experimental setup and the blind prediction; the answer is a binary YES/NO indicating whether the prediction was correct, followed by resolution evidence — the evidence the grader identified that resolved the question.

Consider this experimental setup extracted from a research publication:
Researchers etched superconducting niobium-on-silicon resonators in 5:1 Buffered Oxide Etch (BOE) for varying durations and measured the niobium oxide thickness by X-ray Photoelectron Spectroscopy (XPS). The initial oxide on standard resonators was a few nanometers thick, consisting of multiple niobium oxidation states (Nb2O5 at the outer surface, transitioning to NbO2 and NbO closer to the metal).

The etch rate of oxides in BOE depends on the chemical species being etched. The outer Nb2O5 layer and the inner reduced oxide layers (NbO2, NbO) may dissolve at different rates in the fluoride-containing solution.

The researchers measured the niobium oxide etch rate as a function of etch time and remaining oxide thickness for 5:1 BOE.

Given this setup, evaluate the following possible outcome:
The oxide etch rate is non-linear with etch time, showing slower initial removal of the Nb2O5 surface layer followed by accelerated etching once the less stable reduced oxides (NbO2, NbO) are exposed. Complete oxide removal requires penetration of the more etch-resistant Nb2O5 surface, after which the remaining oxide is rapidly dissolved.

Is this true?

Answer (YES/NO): NO